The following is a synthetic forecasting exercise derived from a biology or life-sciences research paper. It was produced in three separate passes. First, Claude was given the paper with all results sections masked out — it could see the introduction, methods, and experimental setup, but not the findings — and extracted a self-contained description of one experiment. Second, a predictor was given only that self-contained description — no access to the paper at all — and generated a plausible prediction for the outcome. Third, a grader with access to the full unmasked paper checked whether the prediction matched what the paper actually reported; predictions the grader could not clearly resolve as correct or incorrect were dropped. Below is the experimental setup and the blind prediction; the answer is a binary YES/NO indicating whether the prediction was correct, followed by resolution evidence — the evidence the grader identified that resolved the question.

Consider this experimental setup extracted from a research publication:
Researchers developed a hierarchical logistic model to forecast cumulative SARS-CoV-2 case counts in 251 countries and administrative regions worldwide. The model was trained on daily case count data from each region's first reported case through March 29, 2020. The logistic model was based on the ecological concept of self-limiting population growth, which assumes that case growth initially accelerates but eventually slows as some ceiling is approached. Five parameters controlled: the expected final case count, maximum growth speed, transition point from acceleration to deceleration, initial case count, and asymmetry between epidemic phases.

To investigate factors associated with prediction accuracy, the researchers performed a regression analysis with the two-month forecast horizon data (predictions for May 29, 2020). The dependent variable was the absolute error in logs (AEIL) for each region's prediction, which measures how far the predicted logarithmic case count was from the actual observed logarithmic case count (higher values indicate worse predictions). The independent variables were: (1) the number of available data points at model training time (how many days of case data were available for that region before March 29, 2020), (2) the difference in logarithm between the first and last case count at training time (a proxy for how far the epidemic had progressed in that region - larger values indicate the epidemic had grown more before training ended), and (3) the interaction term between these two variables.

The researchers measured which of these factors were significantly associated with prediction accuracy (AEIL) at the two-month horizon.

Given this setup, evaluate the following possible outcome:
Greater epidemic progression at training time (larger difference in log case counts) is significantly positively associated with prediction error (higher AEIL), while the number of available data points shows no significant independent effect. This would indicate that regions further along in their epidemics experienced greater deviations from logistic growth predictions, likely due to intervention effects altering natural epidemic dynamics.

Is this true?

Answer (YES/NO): NO